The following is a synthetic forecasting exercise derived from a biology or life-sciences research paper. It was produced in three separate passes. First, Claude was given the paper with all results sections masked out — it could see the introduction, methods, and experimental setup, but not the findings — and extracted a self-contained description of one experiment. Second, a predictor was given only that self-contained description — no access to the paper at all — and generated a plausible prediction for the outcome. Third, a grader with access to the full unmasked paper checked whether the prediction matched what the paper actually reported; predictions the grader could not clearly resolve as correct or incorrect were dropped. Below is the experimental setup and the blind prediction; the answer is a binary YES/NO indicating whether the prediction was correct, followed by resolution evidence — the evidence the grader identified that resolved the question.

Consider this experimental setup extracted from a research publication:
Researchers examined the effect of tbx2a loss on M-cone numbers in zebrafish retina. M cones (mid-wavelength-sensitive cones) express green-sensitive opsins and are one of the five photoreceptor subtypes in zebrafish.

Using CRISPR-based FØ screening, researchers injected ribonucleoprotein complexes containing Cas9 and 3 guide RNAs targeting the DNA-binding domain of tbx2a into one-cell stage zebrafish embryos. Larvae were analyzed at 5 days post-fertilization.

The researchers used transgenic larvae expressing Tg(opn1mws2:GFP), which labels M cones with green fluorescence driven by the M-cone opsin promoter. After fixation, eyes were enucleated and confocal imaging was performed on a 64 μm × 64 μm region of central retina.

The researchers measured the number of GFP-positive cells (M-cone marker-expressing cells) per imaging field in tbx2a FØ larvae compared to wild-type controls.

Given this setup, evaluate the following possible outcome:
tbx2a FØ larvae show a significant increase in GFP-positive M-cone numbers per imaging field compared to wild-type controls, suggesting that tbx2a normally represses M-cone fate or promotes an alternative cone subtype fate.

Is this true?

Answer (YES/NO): NO